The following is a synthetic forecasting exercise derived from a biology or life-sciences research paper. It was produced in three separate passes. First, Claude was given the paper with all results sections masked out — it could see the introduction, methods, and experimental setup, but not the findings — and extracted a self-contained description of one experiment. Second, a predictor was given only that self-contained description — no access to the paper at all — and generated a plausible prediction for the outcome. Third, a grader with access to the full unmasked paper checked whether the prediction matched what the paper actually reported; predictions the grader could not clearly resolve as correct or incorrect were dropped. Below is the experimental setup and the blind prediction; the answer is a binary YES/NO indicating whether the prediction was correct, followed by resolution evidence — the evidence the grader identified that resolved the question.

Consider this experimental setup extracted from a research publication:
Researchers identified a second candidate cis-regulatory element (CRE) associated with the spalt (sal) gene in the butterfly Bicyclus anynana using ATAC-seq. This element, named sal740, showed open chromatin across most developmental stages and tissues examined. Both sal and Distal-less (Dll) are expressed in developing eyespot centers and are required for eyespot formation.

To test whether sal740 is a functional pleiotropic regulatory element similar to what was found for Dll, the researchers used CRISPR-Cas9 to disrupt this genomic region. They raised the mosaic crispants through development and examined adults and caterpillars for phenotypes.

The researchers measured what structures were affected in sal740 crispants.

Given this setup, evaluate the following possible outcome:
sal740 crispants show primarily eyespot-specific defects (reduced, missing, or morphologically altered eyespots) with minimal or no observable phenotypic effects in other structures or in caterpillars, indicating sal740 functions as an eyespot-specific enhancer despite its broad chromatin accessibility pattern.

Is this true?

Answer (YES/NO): NO